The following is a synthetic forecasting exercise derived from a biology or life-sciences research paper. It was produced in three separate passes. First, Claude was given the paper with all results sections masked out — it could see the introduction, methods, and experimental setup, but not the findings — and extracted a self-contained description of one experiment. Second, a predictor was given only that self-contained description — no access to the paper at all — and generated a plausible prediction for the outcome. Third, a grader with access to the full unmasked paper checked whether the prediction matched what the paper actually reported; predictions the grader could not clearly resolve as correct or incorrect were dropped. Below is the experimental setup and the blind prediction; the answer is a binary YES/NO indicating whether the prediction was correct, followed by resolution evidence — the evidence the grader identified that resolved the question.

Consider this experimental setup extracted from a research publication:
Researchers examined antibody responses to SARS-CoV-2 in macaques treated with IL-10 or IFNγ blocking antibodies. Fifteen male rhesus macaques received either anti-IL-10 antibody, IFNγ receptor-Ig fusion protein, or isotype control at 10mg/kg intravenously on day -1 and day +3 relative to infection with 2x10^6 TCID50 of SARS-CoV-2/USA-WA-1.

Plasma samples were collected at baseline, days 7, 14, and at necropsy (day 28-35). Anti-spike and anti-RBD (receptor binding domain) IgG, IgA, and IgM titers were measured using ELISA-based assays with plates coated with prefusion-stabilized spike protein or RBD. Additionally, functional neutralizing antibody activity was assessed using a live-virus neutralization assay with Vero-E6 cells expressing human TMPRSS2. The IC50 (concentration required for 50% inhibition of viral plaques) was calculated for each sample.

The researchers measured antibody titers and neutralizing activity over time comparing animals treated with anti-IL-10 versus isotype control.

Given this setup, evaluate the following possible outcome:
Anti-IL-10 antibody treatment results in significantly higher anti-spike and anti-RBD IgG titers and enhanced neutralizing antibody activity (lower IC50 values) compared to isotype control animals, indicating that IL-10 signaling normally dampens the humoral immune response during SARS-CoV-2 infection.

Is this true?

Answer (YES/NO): NO